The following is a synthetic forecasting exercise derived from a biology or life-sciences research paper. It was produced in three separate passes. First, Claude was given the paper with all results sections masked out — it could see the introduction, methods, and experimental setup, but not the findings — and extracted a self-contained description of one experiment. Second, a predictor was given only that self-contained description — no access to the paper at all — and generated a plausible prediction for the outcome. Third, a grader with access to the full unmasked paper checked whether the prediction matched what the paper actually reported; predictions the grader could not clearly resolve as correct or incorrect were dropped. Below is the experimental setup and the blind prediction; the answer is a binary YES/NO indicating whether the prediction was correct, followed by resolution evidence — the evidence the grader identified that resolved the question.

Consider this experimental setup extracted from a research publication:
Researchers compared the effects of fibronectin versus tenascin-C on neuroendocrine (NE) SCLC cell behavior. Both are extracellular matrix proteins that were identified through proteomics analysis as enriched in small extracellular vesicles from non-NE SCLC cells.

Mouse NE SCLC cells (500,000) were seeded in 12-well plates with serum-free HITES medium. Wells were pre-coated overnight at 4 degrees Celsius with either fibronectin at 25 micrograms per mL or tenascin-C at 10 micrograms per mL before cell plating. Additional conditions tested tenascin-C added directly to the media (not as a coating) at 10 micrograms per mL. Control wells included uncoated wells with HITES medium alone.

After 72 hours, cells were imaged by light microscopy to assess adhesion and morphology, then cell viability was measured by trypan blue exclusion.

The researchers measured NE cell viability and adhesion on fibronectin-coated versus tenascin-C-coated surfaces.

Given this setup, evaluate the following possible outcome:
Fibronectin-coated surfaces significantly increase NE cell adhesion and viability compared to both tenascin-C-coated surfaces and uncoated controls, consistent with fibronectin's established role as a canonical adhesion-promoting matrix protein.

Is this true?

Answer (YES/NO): YES